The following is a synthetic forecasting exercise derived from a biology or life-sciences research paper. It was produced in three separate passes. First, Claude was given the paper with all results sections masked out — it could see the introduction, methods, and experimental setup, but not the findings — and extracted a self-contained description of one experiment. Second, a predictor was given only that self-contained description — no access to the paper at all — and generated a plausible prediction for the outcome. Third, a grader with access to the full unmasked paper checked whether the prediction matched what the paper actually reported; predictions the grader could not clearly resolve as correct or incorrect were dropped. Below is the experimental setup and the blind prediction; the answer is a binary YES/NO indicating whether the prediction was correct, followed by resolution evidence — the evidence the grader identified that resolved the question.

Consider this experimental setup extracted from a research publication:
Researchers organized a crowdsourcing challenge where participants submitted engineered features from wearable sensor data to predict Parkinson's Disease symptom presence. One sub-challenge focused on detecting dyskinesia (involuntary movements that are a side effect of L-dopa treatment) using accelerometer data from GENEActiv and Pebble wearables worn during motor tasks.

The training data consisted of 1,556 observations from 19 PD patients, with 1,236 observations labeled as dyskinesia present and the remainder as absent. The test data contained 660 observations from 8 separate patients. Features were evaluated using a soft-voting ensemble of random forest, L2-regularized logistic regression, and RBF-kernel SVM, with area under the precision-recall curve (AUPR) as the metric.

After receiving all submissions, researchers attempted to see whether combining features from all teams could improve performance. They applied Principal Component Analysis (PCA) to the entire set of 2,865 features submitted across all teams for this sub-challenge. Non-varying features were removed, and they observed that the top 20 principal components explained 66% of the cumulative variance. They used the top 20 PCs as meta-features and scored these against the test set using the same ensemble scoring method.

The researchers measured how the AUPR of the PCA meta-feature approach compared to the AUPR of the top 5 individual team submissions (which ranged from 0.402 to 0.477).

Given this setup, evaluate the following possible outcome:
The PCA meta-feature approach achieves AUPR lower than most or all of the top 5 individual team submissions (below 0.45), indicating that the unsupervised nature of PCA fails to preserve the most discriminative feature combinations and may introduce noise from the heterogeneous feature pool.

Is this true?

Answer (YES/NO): NO